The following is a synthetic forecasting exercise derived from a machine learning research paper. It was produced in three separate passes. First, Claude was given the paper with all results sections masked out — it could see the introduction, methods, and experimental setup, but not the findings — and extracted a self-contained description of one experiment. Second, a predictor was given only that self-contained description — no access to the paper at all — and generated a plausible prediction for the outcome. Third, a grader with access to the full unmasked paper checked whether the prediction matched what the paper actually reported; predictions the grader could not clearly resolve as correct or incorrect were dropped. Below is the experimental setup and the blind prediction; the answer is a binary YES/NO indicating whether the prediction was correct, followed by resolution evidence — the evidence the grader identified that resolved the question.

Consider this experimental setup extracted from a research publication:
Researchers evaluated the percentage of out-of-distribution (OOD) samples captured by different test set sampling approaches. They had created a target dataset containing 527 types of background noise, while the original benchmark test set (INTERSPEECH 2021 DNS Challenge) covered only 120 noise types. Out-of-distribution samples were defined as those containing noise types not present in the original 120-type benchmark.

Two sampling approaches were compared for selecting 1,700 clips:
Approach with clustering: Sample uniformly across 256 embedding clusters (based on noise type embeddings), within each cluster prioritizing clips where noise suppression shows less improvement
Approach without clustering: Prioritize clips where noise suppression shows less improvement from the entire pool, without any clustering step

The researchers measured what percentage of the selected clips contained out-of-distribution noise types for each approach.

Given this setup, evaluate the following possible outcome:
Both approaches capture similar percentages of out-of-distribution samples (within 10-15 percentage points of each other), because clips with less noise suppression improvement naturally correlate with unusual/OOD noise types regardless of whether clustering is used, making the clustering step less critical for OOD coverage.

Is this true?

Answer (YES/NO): YES